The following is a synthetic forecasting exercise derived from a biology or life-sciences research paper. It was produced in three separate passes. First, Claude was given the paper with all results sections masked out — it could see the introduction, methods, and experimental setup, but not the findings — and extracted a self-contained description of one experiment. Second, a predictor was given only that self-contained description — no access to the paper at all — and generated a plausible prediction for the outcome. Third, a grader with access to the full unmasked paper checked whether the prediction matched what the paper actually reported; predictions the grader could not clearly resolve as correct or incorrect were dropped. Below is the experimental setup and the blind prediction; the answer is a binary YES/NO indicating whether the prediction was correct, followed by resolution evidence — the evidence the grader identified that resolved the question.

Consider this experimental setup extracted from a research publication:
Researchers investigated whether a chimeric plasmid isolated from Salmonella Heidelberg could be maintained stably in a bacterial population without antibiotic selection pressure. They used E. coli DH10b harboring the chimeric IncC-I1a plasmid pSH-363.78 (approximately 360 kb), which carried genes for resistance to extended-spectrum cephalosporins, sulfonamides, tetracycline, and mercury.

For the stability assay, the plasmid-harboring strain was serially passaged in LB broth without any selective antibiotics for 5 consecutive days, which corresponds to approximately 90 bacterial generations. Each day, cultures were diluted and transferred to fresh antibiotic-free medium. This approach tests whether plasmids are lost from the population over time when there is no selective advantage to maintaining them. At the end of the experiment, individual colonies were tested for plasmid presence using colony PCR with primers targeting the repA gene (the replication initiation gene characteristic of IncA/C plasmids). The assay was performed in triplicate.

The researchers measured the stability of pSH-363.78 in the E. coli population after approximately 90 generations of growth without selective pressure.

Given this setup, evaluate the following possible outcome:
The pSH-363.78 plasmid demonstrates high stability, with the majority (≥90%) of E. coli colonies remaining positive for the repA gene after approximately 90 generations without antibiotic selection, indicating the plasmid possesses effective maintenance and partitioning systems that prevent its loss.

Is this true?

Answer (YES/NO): YES